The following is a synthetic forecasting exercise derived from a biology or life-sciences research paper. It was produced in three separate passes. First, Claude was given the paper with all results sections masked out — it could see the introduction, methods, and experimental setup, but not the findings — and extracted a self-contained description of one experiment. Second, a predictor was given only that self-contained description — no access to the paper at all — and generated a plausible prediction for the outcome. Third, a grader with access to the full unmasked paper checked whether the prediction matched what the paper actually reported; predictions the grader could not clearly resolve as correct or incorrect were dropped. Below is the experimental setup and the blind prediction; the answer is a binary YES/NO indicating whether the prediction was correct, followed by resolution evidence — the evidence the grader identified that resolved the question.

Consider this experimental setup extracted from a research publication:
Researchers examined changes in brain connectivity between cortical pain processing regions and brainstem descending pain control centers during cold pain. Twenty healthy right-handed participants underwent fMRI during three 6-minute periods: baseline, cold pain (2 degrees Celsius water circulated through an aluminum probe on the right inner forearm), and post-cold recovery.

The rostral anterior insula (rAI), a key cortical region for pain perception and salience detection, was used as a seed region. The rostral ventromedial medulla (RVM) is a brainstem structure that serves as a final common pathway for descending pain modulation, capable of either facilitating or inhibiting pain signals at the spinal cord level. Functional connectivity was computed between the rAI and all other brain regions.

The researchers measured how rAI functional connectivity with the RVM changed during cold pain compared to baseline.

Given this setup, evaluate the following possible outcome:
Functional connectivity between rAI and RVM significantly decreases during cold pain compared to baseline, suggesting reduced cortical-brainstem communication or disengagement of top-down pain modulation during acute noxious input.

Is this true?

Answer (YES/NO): YES